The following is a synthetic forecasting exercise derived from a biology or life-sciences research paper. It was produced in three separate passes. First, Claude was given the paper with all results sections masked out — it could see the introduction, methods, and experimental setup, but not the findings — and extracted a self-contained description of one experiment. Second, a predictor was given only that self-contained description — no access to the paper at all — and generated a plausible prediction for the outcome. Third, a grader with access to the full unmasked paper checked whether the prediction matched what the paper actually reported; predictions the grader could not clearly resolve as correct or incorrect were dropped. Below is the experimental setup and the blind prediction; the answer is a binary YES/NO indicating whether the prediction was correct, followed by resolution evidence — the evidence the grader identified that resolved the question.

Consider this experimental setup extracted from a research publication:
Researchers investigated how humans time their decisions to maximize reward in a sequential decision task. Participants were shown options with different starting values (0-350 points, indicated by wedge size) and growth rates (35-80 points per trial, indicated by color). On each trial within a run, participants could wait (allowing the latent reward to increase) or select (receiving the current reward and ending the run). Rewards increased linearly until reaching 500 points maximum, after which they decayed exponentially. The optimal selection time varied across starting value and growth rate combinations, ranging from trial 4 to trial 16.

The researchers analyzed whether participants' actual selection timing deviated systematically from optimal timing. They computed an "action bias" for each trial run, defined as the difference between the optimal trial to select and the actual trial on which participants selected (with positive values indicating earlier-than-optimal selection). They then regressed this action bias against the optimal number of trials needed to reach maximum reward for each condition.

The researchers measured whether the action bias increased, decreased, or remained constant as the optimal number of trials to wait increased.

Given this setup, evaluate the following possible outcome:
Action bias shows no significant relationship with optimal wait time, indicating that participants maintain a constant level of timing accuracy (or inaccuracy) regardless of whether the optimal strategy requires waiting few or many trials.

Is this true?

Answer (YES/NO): NO